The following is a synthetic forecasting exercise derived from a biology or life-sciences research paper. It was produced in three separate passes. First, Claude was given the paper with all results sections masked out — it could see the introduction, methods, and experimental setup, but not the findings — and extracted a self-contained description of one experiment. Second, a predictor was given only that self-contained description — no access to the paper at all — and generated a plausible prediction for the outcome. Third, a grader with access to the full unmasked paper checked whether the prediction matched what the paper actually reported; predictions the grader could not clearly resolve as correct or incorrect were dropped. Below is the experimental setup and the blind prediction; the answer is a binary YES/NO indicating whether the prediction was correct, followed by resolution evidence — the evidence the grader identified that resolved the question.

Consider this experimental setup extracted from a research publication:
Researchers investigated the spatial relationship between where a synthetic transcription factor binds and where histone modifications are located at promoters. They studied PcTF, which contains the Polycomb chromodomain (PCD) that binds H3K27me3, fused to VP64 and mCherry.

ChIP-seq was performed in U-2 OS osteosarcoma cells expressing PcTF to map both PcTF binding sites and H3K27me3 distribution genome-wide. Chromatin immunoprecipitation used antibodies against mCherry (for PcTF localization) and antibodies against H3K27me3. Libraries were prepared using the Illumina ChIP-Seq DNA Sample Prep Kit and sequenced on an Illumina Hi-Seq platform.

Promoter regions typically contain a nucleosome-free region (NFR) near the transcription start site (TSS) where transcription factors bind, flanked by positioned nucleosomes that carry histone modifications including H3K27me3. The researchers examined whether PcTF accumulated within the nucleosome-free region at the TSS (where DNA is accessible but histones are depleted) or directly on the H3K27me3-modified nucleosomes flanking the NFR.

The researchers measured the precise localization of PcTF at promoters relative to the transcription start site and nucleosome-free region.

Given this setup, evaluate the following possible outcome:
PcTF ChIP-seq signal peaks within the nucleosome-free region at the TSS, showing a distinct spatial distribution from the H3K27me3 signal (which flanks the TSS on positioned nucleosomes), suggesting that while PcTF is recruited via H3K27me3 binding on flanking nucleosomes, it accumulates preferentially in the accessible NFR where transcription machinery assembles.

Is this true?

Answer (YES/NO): YES